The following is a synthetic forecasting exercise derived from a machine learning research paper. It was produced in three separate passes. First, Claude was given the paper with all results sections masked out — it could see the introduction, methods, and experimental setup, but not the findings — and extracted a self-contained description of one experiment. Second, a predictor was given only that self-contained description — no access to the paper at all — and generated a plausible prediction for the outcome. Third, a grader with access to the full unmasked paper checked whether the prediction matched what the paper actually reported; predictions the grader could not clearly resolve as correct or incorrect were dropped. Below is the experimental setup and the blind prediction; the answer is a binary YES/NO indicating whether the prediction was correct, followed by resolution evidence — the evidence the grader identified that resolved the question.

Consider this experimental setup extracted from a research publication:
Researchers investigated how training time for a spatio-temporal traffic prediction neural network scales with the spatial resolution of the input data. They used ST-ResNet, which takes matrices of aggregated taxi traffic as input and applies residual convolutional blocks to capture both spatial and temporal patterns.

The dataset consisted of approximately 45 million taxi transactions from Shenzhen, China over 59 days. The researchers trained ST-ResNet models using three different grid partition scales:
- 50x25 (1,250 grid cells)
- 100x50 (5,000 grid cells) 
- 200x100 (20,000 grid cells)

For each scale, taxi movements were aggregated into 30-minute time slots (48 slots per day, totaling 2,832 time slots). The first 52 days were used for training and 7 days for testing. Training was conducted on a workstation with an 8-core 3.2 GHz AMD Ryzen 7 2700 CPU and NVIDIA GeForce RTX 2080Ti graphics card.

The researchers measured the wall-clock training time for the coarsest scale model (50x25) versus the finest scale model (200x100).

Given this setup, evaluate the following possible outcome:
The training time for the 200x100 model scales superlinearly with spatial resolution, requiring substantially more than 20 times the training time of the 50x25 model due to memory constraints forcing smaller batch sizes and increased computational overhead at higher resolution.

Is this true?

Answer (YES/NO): NO